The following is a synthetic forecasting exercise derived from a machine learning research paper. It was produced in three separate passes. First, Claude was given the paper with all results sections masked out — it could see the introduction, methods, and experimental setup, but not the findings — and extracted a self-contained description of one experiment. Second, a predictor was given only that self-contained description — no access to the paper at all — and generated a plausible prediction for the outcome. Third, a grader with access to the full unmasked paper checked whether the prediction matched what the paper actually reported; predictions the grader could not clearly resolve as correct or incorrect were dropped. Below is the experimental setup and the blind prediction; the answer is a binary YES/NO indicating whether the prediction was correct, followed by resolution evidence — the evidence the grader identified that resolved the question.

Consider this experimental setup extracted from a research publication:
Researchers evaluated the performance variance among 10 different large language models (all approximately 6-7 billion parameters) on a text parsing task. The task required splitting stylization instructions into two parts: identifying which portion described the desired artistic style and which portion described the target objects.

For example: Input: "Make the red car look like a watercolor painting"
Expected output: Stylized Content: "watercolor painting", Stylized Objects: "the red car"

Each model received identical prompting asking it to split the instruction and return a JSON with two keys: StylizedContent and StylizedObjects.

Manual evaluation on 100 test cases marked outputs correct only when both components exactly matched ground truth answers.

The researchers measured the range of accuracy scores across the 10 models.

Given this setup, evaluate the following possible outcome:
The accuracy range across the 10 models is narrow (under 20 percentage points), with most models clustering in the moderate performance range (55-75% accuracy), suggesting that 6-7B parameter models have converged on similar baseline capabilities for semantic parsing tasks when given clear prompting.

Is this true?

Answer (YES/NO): NO